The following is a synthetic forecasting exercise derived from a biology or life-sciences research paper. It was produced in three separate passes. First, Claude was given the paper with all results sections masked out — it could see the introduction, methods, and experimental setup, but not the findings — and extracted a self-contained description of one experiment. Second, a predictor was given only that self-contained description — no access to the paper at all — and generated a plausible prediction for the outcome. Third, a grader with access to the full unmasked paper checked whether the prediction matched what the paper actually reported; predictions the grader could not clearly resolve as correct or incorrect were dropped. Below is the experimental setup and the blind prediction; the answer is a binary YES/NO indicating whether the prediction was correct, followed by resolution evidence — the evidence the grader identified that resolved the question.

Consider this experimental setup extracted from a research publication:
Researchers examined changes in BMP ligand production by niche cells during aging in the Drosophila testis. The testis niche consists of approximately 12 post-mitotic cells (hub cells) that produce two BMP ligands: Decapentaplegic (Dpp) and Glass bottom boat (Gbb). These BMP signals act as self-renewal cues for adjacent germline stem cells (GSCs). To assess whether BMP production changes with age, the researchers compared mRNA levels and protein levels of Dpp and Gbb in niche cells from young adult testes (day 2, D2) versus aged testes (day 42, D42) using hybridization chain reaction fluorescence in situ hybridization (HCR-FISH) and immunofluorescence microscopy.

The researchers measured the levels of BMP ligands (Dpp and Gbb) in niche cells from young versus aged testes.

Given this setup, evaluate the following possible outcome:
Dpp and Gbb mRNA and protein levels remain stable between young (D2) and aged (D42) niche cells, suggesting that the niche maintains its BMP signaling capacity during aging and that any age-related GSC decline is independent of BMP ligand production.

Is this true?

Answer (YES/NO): NO